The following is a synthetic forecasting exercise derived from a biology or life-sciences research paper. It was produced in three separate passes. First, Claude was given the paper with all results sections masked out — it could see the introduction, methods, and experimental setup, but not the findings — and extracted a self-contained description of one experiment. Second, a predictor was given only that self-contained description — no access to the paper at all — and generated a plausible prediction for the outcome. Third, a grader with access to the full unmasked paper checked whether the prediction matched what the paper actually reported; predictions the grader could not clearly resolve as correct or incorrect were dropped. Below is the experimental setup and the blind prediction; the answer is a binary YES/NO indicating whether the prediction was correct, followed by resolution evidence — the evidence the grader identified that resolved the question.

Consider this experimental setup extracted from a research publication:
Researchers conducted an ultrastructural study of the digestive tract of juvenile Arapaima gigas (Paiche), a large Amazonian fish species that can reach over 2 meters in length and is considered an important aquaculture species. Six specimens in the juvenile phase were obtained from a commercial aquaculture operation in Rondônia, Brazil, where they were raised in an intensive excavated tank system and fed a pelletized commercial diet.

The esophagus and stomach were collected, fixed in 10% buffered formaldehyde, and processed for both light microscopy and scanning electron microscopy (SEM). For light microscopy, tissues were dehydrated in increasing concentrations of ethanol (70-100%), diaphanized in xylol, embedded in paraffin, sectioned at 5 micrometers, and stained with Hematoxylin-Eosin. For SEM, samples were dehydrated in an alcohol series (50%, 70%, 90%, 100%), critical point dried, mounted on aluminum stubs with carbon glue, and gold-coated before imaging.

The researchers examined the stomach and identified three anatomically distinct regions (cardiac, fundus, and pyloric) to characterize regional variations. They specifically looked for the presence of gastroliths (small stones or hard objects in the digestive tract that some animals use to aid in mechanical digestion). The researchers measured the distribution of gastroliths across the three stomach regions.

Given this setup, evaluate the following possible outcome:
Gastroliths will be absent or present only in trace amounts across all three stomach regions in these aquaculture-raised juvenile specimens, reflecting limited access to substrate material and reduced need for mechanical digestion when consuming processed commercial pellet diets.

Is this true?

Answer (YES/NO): NO